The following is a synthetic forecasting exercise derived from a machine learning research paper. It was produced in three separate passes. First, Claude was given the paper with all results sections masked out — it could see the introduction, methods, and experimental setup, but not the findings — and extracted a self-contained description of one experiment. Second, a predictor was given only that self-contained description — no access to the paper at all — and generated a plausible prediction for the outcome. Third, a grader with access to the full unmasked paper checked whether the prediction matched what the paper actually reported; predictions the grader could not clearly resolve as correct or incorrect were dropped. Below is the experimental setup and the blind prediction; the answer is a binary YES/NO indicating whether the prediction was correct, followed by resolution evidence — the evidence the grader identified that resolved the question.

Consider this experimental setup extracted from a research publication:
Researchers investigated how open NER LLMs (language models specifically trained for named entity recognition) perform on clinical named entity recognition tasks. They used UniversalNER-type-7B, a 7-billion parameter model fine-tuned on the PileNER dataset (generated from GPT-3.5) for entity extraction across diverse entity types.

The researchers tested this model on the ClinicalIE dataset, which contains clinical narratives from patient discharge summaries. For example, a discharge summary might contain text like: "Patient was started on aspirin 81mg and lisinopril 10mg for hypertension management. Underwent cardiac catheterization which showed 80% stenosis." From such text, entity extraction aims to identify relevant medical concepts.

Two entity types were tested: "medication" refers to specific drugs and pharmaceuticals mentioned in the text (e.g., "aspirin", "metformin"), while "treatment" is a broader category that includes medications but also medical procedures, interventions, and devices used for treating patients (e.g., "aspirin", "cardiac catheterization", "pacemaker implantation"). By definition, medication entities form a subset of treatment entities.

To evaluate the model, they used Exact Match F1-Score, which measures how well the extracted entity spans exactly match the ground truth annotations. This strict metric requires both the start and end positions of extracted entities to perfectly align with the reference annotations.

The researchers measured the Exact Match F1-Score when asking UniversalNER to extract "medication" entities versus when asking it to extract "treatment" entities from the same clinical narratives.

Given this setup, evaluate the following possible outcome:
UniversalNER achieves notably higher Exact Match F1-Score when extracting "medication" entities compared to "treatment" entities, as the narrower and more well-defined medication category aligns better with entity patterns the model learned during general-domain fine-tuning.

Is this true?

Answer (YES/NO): YES